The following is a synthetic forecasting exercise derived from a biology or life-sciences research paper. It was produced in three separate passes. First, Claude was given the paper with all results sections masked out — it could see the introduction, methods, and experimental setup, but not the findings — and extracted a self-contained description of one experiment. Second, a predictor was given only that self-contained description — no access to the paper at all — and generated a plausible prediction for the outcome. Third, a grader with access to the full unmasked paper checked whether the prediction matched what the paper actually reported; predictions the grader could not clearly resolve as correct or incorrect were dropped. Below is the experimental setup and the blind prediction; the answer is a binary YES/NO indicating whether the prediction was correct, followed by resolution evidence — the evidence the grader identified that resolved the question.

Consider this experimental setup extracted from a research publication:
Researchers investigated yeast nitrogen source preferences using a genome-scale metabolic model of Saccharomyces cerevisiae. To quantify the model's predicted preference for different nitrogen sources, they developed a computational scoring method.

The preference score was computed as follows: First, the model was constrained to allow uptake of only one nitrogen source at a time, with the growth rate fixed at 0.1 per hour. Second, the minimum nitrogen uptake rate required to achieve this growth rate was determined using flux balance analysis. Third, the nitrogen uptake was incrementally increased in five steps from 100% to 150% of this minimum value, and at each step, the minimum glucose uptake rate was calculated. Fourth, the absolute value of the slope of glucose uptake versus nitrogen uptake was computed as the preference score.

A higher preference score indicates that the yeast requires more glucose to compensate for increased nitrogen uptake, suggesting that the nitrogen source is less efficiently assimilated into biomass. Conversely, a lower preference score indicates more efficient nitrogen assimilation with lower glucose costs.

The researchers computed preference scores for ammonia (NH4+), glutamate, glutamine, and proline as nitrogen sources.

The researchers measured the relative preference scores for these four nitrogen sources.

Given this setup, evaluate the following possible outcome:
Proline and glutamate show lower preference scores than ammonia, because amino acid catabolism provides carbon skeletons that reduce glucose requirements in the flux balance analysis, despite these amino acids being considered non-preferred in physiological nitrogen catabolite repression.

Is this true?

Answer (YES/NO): NO